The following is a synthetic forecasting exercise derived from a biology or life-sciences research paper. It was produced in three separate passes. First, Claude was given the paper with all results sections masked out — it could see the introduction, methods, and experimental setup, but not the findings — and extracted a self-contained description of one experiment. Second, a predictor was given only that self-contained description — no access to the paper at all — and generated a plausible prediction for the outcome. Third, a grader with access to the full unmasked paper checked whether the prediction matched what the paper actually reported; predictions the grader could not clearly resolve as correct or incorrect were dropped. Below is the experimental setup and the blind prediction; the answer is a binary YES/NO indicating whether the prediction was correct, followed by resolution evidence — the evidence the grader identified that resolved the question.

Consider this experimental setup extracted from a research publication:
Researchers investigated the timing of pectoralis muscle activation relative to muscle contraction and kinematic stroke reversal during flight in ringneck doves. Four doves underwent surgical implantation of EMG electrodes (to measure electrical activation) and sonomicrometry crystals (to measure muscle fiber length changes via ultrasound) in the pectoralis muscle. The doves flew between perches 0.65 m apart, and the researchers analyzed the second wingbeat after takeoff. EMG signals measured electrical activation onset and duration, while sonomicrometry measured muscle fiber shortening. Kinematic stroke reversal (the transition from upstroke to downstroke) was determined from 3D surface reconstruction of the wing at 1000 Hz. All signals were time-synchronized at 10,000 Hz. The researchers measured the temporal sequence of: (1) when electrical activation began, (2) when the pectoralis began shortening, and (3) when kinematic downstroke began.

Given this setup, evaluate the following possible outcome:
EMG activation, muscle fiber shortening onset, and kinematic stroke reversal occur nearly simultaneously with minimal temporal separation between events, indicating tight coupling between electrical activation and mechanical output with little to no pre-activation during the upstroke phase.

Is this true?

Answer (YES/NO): NO